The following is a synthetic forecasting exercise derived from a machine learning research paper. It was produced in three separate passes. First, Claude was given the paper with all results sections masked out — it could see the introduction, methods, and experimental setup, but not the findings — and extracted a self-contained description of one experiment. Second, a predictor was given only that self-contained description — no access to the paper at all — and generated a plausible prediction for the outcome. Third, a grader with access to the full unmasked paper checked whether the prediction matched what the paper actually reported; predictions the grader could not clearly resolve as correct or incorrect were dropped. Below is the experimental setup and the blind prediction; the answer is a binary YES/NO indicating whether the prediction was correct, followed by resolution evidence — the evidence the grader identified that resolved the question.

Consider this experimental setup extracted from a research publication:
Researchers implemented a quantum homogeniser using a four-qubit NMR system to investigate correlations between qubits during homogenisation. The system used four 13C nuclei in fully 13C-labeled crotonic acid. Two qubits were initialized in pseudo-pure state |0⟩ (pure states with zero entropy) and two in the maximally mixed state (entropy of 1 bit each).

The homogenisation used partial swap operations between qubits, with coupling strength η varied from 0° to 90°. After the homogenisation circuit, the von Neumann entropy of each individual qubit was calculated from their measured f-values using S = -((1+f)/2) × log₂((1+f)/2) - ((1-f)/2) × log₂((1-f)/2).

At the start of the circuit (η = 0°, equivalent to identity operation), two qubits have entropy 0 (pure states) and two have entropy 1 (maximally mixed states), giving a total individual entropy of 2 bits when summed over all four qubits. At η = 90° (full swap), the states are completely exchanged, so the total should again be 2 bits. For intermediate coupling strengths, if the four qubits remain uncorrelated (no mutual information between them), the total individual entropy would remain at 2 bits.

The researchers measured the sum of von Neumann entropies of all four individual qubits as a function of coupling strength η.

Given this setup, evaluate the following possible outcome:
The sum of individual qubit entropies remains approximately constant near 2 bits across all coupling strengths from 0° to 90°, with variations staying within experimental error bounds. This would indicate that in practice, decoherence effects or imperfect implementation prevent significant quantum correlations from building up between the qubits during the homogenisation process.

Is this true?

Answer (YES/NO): NO